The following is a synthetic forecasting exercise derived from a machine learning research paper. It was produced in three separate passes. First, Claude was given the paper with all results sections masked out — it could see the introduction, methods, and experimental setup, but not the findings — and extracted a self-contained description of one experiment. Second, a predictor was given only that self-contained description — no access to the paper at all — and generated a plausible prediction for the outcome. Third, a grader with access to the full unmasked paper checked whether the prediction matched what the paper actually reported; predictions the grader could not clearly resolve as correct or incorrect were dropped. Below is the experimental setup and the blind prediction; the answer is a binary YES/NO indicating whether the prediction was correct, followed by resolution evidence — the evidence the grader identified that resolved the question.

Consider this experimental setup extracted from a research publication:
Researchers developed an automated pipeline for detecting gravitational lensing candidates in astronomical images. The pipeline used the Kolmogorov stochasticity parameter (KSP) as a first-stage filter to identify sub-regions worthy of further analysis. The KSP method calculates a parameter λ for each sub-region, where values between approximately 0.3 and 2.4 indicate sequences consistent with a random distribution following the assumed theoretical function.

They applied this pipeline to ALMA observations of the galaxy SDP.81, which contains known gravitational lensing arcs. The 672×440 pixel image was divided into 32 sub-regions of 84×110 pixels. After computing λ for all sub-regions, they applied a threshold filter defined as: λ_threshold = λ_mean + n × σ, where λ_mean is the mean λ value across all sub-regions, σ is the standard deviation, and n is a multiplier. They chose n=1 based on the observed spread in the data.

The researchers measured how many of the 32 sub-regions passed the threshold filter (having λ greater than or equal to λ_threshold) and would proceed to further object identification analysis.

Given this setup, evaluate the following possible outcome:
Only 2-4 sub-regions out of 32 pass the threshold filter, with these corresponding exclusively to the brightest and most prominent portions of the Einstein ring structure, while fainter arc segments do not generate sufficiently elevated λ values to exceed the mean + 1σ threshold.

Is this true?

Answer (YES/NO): NO